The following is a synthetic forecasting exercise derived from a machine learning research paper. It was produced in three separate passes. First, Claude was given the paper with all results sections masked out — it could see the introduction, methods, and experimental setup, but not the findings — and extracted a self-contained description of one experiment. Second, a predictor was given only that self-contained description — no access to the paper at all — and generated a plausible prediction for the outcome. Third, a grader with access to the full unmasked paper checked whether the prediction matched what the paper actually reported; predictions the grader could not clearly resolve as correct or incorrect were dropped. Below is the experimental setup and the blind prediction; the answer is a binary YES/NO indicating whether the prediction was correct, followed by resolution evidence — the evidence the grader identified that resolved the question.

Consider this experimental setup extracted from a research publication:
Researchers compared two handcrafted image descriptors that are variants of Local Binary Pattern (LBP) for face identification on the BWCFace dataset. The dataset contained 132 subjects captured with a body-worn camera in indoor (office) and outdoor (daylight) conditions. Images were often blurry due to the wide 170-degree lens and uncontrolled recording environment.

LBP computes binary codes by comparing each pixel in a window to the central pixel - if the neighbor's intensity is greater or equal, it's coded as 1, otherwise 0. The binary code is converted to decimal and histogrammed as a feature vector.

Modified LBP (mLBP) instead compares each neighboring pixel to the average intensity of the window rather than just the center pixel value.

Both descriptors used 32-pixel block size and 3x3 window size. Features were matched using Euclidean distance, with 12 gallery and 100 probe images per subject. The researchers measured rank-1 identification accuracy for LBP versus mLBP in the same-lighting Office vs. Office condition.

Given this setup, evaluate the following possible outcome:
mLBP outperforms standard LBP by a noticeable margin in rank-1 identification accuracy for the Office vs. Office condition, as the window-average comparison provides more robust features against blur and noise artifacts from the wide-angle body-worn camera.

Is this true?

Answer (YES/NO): NO